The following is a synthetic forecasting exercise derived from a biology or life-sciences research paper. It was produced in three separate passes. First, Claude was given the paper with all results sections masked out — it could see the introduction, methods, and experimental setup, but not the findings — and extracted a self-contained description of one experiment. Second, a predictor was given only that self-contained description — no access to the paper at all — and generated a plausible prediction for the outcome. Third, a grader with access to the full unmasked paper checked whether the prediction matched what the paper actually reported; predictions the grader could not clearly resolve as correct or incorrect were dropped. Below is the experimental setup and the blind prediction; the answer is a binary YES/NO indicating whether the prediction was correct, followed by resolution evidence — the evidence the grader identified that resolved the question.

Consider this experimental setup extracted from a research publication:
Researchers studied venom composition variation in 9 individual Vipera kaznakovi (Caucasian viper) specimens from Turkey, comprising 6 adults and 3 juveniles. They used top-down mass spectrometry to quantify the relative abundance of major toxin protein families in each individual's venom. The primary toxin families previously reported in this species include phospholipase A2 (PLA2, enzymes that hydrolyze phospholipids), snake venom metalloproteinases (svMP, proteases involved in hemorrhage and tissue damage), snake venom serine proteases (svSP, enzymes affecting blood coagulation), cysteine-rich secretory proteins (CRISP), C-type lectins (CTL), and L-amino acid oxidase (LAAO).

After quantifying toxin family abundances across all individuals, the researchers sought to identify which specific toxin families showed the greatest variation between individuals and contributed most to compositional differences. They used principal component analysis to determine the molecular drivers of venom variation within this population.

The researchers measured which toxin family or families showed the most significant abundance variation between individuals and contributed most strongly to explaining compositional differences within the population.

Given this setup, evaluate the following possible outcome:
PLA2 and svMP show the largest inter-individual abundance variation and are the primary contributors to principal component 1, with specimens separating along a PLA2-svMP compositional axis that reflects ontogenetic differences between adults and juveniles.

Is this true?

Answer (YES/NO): NO